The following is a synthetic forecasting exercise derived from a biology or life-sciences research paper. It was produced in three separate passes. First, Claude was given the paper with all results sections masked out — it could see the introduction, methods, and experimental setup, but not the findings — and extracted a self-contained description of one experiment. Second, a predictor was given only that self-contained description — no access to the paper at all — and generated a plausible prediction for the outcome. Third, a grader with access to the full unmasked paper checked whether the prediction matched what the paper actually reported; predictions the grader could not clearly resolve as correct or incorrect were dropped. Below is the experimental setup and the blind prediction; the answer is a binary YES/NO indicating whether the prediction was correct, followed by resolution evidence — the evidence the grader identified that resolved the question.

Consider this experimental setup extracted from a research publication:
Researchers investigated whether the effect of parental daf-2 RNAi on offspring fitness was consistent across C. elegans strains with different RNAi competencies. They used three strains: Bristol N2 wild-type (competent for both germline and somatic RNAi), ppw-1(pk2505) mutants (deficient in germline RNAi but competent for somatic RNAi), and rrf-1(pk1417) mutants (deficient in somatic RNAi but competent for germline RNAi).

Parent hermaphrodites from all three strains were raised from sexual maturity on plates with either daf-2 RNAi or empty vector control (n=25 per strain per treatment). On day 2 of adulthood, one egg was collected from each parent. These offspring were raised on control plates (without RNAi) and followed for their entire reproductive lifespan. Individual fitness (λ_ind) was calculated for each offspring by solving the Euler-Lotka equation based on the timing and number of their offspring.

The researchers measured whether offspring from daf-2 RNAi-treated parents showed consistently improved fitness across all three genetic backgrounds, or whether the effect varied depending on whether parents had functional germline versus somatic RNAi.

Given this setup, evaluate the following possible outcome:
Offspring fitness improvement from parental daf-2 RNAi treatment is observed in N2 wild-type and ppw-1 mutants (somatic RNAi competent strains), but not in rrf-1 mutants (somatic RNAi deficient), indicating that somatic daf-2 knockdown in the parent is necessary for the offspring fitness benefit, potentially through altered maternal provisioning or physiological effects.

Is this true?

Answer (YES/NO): NO